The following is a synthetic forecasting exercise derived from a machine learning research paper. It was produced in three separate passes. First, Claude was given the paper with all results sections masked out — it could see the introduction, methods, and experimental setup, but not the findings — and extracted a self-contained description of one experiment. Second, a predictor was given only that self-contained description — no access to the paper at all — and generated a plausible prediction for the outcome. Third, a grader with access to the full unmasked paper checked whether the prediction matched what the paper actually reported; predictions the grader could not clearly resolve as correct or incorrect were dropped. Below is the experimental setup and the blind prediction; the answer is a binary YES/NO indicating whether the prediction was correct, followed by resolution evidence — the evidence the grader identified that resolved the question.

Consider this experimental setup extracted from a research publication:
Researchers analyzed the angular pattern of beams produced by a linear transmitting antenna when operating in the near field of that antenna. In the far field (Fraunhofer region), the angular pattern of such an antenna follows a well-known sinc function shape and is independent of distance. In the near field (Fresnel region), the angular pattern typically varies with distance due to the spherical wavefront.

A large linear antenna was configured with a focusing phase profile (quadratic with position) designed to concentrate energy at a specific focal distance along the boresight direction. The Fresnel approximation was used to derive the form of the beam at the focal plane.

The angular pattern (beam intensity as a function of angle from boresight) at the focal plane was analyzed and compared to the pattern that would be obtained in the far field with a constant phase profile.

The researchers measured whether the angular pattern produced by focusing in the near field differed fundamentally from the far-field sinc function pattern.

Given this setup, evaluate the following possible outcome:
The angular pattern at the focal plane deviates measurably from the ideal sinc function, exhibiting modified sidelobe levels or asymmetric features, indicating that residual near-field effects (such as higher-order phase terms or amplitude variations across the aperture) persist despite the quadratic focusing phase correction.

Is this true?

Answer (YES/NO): NO